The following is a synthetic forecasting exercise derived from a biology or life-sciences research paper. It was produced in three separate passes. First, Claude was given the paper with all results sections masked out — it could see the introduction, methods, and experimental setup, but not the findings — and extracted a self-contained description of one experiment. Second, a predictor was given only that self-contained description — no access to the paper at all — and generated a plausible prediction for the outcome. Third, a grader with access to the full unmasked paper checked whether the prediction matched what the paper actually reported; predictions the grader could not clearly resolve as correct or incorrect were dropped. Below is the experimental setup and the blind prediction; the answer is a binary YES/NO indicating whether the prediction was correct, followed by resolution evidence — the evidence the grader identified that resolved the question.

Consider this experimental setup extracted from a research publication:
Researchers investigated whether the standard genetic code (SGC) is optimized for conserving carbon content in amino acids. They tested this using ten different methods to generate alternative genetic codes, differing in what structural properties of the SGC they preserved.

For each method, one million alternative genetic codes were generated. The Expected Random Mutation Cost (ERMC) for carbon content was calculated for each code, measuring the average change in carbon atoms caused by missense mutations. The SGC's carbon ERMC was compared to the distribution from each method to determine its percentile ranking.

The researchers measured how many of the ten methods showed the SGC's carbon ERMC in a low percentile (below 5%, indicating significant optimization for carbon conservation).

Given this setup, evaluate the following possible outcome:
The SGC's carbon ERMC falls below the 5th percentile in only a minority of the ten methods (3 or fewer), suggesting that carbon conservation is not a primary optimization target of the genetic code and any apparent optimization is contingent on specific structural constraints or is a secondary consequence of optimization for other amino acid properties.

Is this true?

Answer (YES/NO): NO